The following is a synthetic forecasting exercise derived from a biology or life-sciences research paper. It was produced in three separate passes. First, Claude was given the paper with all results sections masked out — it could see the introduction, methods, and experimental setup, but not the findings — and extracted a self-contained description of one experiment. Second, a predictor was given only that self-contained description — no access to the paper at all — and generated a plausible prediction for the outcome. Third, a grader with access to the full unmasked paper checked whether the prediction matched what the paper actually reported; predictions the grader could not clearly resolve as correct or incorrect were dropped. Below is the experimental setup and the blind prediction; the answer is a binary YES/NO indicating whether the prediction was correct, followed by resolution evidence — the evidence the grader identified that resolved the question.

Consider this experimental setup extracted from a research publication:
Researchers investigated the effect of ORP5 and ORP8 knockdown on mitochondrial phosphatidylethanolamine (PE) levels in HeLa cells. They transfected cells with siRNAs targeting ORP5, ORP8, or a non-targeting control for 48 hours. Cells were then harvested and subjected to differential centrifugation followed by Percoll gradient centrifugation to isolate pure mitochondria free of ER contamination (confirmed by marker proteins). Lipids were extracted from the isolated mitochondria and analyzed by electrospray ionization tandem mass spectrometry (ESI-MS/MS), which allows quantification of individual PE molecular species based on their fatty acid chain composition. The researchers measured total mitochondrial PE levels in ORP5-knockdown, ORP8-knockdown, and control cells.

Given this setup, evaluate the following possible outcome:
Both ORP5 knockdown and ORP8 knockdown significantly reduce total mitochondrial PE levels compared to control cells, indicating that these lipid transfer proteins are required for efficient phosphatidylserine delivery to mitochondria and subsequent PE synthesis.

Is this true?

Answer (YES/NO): YES